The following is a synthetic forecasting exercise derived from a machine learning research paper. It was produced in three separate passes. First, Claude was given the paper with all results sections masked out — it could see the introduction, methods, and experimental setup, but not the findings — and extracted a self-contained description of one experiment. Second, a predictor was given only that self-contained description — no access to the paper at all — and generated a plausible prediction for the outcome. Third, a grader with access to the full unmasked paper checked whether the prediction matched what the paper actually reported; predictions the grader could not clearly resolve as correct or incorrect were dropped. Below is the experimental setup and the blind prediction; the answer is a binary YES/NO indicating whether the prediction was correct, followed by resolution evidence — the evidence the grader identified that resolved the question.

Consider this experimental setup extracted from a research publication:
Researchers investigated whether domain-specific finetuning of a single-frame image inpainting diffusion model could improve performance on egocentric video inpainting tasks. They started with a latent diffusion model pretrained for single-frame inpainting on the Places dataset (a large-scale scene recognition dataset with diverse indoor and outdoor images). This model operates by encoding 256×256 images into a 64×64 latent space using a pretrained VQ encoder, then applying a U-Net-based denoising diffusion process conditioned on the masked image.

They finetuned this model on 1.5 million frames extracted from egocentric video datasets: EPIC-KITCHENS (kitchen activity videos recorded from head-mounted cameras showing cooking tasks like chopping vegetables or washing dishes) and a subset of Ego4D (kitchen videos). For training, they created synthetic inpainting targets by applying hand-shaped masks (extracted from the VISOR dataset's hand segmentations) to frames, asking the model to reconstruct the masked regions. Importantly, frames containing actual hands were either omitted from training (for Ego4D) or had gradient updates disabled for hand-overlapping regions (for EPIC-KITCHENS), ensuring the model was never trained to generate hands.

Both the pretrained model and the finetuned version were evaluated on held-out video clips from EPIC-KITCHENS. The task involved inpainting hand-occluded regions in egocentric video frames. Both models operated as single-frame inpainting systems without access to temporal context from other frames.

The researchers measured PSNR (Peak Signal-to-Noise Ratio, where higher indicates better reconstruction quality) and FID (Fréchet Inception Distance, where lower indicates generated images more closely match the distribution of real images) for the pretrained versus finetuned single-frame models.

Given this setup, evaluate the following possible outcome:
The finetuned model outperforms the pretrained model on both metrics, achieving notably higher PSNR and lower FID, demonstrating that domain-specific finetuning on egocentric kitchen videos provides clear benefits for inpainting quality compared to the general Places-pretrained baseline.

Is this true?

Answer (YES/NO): NO